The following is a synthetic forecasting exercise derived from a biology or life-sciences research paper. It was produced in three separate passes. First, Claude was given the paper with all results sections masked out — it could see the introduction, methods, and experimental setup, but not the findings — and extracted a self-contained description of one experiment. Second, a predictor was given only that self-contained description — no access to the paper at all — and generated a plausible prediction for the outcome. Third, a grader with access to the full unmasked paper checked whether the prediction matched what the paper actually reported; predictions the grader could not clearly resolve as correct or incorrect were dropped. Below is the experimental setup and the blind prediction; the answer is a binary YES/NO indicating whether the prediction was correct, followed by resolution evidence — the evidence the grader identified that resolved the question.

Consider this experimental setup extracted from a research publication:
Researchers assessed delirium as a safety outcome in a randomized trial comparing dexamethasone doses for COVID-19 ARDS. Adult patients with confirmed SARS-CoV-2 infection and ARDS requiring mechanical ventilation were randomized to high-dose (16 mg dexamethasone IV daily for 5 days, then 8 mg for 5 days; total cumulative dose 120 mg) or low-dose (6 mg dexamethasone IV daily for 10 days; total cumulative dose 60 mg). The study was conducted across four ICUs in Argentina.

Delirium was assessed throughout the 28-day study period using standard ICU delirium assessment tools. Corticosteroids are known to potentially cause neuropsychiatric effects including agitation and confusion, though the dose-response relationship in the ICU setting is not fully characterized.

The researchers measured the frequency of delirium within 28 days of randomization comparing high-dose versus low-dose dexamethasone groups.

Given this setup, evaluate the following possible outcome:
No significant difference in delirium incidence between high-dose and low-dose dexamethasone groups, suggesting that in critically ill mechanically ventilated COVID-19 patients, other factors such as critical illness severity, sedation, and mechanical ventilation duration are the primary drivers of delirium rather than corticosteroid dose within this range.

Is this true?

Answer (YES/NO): YES